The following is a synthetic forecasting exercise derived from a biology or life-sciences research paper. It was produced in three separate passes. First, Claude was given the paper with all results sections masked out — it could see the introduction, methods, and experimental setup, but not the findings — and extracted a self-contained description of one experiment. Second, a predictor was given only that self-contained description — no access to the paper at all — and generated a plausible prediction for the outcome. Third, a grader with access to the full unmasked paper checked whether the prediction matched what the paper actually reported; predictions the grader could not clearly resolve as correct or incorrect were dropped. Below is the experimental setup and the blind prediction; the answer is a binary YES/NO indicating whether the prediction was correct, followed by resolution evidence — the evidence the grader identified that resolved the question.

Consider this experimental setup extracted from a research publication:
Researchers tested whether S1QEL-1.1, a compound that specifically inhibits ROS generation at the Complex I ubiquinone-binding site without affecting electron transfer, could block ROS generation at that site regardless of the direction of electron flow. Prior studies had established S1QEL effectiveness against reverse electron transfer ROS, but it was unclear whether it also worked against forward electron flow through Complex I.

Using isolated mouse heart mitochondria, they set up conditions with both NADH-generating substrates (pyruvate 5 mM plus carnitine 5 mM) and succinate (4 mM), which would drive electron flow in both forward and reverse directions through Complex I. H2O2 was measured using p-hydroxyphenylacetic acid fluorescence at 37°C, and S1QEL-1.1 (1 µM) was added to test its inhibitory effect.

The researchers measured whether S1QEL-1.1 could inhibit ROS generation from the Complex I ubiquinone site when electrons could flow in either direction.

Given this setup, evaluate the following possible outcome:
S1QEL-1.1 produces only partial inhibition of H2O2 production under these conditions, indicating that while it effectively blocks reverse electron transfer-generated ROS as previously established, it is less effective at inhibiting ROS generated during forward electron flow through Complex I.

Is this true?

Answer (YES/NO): NO